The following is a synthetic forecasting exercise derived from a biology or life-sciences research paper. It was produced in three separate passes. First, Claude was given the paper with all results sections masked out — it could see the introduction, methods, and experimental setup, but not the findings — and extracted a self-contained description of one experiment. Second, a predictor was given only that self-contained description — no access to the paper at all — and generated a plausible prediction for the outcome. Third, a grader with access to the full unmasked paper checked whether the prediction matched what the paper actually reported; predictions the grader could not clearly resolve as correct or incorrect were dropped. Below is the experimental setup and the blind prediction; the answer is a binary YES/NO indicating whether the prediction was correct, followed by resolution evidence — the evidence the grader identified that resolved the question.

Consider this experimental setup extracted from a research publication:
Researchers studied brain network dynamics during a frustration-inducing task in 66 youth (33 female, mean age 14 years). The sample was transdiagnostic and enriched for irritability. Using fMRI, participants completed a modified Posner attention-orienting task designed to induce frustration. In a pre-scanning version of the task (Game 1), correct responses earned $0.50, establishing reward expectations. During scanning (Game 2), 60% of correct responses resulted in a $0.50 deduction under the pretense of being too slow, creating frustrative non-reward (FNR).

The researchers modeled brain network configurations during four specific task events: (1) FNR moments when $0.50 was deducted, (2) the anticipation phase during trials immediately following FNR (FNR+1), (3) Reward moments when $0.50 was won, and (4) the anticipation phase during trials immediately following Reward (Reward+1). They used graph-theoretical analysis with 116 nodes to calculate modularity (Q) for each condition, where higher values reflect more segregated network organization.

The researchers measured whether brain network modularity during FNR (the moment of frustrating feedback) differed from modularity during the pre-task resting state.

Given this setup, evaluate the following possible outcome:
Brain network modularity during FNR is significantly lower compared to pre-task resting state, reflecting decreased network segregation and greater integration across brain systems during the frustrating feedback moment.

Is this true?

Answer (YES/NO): YES